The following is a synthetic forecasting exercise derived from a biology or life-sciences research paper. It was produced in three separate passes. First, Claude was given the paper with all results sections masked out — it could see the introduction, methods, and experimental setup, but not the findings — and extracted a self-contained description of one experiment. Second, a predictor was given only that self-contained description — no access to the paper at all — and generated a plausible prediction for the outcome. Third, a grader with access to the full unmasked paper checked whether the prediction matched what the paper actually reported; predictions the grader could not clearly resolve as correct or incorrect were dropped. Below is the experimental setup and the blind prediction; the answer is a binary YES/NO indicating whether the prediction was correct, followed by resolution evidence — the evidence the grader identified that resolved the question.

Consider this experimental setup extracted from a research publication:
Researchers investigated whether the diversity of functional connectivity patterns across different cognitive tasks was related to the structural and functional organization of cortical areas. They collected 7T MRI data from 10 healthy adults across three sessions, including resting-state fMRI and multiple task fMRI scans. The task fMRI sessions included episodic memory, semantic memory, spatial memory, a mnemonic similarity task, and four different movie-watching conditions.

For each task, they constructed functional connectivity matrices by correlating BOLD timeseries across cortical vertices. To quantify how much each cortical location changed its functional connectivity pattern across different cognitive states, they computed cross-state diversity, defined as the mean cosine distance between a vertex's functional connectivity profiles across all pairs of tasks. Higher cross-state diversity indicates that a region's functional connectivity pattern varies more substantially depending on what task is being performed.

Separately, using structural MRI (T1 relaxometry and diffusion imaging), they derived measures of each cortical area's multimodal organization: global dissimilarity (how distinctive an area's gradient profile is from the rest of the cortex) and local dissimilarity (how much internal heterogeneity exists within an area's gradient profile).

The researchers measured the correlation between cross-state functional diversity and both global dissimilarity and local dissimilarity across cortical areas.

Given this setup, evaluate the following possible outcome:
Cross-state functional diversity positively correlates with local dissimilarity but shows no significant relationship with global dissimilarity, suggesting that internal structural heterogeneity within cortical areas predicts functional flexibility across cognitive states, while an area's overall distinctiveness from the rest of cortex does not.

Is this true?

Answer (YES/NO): NO